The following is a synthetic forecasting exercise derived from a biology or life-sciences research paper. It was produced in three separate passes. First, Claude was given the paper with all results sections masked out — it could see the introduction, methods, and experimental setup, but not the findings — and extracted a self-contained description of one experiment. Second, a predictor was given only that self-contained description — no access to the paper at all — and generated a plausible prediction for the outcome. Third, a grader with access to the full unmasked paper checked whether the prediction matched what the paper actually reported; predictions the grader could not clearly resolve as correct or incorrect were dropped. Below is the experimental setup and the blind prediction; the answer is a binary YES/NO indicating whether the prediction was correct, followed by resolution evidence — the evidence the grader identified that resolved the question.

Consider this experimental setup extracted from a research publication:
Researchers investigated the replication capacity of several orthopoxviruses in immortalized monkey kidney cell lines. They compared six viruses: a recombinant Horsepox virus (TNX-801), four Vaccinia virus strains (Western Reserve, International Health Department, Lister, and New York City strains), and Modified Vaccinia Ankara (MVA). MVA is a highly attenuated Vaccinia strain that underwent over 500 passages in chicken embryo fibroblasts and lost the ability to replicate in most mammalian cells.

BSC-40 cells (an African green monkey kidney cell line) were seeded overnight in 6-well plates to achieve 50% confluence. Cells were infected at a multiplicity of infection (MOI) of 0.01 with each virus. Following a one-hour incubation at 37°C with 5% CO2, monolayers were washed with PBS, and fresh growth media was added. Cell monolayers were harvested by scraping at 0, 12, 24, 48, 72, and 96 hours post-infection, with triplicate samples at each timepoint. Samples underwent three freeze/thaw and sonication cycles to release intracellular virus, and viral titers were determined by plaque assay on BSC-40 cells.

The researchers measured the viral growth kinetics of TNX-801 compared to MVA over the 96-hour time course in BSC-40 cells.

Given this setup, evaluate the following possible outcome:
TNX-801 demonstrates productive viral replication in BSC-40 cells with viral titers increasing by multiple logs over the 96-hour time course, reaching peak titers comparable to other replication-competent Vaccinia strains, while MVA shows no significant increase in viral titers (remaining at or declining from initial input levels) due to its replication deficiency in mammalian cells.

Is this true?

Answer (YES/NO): NO